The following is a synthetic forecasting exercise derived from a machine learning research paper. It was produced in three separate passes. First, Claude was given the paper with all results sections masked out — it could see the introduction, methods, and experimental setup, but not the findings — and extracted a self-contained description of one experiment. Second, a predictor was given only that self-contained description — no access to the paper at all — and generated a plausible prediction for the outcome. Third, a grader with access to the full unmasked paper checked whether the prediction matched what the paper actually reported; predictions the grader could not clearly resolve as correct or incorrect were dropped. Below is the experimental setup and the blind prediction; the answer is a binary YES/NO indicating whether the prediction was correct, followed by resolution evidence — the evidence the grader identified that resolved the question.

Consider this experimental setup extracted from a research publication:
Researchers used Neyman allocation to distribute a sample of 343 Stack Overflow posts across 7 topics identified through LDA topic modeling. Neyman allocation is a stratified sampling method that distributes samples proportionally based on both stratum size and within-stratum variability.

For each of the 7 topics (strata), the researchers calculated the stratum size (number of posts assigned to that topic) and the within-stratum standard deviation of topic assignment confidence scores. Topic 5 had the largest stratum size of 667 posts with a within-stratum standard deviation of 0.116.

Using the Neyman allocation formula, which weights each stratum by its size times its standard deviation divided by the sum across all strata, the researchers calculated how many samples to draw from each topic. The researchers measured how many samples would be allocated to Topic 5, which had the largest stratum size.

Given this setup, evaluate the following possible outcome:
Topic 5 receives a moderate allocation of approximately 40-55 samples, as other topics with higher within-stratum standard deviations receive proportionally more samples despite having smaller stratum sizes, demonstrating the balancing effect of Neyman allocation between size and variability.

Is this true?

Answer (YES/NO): NO